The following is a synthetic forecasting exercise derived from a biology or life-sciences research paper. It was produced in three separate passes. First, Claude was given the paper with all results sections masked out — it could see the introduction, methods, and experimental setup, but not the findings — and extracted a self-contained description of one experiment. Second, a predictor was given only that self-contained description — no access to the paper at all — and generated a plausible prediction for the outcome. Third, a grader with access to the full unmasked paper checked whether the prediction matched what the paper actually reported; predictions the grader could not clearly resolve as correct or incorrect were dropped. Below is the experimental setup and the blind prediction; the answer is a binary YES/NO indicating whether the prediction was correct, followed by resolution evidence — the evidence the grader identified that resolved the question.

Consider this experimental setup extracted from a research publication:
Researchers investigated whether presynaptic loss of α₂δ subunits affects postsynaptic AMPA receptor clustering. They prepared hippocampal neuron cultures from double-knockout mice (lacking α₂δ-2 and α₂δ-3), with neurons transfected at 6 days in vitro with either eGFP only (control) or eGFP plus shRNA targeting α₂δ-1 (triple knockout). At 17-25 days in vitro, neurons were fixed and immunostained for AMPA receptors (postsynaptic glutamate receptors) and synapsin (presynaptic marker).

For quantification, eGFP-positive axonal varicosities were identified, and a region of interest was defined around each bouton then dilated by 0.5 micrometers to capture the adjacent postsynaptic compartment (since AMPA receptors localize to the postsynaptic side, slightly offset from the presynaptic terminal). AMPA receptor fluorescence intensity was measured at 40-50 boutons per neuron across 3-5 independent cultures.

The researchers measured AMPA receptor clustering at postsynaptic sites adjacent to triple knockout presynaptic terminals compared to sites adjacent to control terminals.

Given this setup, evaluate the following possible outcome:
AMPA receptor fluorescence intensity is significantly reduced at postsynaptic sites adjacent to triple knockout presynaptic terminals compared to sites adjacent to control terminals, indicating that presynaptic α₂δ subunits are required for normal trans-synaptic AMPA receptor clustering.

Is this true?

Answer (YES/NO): YES